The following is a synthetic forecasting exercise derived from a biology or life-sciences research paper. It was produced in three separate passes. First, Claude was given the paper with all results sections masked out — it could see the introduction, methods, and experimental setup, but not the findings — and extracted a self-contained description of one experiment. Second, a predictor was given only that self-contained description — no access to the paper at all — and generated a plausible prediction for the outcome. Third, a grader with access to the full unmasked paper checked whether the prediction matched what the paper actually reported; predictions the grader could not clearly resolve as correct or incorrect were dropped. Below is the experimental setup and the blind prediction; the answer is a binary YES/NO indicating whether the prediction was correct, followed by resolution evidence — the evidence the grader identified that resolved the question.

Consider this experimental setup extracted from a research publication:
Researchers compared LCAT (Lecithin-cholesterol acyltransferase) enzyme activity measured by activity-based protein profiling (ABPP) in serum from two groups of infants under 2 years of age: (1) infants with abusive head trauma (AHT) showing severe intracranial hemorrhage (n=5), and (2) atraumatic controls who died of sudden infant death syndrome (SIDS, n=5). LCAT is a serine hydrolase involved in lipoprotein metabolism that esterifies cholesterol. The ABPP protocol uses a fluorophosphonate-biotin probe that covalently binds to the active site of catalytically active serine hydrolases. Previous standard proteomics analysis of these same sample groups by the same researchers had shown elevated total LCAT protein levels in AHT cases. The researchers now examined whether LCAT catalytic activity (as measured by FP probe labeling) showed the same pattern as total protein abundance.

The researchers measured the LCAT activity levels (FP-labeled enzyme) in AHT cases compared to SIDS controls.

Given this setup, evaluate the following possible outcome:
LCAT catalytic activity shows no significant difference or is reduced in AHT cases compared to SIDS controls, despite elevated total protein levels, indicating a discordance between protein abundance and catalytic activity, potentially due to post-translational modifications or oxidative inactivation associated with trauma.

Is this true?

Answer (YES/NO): YES